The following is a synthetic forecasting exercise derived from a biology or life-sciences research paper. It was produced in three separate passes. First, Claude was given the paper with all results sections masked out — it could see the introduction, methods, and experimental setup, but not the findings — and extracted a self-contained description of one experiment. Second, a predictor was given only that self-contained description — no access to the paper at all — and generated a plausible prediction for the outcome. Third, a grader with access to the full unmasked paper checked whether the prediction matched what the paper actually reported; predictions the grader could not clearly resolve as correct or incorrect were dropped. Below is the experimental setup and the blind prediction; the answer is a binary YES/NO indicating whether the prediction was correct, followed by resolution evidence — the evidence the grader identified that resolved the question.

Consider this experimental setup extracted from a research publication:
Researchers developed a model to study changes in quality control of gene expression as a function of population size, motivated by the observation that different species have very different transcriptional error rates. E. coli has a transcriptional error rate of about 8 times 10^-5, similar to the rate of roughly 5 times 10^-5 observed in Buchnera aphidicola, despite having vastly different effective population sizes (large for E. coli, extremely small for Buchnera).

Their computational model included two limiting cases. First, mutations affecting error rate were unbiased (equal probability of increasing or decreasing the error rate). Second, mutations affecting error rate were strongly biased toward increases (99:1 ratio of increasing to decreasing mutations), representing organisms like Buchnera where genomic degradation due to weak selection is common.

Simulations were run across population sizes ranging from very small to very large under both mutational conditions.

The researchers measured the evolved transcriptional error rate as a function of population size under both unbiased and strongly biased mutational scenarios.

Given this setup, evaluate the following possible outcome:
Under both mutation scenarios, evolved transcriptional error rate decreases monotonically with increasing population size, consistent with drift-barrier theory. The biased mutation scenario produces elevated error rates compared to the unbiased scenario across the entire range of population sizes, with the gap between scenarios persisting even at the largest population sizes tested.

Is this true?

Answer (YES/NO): NO